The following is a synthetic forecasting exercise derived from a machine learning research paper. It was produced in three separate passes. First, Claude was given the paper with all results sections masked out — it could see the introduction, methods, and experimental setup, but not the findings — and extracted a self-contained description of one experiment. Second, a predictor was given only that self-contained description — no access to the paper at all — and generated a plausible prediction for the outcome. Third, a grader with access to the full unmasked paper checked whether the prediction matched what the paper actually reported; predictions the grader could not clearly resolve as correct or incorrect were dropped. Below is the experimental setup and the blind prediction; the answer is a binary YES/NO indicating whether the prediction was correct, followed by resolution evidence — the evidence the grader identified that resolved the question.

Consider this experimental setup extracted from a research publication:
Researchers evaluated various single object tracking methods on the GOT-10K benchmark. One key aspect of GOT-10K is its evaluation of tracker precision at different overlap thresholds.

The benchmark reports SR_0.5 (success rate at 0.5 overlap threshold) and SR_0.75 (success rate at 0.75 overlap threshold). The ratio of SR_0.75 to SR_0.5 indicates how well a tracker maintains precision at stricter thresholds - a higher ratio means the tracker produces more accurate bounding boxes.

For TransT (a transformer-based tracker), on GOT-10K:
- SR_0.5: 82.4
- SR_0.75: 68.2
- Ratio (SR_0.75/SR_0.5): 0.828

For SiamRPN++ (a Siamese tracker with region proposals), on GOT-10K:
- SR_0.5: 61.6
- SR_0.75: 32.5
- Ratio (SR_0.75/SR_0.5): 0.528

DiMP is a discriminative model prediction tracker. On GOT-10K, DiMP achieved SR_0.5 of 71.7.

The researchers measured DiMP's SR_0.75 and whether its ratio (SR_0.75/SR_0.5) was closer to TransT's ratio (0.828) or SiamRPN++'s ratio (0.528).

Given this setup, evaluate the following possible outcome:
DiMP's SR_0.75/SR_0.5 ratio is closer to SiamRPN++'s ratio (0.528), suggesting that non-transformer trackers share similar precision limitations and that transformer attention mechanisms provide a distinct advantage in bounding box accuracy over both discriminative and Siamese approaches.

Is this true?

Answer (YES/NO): NO